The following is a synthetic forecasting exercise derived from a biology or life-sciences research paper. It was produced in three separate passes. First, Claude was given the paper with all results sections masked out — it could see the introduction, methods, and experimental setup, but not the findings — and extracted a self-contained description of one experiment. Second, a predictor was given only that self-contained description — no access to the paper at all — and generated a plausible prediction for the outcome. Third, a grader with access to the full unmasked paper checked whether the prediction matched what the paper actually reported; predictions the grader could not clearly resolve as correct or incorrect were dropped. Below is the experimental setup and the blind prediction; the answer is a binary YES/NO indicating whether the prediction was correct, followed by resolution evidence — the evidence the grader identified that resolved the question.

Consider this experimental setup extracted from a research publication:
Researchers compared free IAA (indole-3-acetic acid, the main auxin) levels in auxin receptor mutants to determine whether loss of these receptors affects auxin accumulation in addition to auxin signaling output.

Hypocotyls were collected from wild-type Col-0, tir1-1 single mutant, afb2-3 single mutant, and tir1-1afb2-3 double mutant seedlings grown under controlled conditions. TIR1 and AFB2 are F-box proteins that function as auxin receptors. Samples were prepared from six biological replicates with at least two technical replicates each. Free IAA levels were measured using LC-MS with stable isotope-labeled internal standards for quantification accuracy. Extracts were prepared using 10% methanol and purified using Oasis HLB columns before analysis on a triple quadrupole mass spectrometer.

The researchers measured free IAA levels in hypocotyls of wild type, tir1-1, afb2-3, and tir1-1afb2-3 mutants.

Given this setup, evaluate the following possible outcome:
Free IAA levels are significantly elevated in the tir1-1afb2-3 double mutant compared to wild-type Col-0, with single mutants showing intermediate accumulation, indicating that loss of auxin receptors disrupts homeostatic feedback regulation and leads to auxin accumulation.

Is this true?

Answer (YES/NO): NO